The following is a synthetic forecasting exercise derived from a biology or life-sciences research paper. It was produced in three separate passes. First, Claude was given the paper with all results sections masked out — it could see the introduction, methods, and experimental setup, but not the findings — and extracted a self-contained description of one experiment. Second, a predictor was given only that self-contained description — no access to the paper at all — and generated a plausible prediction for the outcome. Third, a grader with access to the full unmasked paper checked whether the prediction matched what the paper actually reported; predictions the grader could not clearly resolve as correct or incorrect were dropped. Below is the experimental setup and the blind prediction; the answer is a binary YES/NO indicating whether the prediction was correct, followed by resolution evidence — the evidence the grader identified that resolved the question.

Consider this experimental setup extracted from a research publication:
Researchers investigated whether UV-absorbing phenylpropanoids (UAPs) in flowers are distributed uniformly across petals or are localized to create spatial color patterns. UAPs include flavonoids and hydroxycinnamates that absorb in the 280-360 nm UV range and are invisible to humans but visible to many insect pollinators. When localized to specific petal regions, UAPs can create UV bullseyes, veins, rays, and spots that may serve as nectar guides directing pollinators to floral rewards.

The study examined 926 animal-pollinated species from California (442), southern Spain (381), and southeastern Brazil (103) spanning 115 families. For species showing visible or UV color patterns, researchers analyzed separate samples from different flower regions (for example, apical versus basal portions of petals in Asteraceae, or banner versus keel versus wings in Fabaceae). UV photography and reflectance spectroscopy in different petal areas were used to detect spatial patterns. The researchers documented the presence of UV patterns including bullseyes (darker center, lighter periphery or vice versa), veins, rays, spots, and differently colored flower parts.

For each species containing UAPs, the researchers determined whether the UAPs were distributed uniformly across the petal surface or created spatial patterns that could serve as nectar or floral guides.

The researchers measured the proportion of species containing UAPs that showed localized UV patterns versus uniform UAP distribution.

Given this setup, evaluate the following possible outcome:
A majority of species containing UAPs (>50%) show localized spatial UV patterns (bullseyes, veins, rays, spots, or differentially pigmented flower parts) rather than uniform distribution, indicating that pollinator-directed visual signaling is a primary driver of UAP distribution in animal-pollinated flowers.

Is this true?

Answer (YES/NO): NO